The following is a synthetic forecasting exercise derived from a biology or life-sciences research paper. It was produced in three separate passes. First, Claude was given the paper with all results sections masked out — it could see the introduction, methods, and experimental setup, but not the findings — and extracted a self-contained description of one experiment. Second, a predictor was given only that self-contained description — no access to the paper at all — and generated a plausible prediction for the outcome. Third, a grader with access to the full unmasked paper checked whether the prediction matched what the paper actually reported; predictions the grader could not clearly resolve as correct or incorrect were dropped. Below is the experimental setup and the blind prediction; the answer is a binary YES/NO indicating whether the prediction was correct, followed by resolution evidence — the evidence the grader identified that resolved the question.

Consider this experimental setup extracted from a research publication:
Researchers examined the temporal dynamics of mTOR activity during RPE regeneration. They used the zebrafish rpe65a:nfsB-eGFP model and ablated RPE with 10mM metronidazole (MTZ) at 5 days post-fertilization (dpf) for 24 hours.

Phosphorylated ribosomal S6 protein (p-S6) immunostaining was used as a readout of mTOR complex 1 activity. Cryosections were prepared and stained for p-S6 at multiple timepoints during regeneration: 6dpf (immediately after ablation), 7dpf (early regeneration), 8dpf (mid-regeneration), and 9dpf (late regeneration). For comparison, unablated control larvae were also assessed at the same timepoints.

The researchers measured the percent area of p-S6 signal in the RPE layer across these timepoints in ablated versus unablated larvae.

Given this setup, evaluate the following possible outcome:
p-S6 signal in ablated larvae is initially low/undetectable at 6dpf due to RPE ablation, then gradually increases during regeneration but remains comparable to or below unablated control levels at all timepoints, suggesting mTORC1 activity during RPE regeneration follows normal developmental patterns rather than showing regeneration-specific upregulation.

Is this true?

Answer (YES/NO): NO